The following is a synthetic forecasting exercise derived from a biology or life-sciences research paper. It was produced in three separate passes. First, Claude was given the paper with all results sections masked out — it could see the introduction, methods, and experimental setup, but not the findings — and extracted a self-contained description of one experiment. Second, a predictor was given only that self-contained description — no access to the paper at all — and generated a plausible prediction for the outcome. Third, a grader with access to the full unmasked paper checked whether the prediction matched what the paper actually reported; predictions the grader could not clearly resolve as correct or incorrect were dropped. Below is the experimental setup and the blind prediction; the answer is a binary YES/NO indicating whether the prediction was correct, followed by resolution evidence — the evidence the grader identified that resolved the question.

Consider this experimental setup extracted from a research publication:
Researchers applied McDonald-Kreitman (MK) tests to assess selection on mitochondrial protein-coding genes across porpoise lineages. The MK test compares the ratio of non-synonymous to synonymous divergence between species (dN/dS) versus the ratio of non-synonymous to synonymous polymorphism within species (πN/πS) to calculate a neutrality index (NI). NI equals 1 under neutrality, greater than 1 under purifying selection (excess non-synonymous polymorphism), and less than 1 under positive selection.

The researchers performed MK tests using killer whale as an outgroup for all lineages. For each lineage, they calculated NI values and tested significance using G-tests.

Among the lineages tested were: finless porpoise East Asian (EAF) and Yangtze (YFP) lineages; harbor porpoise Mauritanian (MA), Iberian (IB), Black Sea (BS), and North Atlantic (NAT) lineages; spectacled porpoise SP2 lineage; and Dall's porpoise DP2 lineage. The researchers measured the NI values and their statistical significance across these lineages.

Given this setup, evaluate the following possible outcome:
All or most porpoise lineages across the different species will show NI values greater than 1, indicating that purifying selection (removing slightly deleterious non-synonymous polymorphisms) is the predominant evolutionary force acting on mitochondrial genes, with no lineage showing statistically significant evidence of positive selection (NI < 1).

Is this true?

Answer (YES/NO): YES